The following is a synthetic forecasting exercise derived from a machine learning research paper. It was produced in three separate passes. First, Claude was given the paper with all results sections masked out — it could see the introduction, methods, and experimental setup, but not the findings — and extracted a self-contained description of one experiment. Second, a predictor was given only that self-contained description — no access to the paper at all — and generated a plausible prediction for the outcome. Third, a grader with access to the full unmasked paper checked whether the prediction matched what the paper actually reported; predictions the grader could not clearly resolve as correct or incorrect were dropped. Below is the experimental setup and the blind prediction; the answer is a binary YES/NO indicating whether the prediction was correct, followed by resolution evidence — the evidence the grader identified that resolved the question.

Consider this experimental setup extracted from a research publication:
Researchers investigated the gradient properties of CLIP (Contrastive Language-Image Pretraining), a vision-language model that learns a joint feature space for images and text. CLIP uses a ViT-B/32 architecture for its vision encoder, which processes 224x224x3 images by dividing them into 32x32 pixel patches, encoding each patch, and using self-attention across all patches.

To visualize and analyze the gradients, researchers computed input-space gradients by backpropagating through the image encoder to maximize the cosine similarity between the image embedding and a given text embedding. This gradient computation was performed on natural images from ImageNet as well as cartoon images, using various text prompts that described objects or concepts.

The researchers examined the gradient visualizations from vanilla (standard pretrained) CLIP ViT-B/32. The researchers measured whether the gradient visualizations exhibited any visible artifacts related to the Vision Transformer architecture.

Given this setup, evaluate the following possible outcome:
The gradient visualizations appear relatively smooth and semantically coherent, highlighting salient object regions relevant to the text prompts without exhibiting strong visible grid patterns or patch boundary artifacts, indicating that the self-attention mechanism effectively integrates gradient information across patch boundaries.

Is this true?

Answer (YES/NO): NO